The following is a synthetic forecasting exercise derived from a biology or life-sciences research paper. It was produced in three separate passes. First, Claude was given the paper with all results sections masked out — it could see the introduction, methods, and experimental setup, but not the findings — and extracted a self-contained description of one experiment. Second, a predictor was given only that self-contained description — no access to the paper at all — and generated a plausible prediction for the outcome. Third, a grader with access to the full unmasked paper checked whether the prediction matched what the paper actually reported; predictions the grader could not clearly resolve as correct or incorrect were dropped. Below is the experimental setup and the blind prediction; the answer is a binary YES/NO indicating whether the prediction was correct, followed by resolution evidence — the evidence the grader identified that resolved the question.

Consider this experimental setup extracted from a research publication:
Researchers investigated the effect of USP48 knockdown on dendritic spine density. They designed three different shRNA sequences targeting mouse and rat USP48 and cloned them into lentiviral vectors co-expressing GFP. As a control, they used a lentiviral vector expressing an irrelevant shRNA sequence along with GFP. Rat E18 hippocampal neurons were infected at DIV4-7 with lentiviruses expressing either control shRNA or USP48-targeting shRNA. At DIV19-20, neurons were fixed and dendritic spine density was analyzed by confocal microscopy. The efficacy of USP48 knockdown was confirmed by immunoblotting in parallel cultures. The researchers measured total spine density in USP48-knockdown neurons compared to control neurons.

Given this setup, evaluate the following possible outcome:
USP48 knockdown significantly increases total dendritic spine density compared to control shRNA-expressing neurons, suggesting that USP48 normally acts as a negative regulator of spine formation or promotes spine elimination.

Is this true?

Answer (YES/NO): YES